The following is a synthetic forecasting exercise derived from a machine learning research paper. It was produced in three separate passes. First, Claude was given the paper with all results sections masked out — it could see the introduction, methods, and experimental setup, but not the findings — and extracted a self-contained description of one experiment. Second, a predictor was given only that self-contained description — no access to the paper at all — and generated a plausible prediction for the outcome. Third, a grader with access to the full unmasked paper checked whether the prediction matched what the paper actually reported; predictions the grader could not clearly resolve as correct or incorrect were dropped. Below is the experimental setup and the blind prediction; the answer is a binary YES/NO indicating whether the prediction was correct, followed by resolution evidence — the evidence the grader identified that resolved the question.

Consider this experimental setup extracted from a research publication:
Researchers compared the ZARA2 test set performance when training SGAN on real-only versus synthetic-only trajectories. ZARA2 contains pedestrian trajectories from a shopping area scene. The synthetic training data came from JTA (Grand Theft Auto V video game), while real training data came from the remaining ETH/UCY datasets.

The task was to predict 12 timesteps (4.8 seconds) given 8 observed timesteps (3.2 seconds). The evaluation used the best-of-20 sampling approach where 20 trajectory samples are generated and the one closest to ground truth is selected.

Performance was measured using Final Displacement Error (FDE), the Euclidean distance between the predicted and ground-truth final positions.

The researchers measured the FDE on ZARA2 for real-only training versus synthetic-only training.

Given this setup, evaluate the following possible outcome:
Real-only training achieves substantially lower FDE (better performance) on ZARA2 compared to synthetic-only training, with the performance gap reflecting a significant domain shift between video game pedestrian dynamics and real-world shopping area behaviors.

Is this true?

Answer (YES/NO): YES